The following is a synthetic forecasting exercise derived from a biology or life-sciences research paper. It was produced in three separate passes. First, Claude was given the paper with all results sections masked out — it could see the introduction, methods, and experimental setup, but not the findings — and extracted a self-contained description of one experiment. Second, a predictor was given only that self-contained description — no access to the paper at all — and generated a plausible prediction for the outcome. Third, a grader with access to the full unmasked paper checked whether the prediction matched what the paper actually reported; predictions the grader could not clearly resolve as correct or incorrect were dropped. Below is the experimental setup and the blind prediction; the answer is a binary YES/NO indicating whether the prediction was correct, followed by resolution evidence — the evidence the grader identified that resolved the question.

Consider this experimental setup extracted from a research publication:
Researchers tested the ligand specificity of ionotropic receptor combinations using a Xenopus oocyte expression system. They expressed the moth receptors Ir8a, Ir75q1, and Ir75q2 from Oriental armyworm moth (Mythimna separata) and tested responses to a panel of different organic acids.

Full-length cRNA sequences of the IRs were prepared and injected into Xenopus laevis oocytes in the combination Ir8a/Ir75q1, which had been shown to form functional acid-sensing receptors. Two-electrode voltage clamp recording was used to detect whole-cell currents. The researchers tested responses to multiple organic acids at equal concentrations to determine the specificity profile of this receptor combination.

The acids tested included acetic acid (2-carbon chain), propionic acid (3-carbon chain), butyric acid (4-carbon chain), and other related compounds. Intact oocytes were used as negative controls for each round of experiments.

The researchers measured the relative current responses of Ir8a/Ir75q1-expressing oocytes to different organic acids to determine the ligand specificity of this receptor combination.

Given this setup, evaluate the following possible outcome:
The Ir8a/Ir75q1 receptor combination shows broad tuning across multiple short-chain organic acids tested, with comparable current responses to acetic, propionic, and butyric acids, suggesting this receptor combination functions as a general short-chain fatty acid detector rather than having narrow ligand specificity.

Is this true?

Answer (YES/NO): YES